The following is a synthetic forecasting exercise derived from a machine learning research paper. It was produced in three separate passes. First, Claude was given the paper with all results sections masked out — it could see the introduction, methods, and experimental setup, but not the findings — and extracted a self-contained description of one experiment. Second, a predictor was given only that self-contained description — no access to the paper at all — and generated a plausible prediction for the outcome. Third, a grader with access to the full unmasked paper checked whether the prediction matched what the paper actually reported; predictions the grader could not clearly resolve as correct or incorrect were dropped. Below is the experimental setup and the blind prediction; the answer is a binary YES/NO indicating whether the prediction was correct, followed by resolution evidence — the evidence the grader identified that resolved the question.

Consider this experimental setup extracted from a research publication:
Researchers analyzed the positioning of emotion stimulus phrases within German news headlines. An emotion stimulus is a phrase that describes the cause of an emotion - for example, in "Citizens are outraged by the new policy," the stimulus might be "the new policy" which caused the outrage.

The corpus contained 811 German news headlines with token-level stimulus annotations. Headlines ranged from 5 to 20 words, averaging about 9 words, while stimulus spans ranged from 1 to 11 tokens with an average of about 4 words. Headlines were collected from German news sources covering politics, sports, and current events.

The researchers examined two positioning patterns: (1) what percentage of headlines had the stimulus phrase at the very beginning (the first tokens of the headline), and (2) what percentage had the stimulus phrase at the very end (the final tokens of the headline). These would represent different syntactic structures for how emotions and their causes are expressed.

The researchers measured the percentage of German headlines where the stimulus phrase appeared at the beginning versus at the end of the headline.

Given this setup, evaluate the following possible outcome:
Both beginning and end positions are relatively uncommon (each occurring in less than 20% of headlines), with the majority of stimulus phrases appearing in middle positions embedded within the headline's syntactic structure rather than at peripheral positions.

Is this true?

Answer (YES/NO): NO